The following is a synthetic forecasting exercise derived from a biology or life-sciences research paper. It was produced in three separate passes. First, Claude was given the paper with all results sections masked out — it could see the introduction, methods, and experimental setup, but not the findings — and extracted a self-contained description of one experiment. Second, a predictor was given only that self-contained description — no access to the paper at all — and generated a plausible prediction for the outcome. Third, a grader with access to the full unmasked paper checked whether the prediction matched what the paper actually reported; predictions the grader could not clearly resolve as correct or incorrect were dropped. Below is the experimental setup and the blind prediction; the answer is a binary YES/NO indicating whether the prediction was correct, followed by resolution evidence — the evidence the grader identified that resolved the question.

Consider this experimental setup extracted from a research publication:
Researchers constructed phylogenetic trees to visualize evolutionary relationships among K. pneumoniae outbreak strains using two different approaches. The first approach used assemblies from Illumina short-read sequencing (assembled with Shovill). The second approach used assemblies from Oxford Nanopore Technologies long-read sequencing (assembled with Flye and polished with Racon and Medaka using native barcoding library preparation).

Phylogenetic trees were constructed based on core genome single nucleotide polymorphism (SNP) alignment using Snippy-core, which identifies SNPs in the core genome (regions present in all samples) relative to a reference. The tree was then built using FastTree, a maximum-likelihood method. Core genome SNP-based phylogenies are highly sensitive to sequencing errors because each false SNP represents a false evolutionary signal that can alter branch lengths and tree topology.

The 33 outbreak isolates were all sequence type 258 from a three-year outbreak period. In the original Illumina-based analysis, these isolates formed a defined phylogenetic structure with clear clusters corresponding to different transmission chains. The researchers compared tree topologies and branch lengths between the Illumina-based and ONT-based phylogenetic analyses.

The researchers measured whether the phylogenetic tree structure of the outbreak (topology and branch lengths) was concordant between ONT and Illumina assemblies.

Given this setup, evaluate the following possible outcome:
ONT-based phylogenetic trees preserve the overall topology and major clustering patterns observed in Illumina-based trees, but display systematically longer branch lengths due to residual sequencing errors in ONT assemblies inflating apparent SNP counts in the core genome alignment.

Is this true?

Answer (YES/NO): NO